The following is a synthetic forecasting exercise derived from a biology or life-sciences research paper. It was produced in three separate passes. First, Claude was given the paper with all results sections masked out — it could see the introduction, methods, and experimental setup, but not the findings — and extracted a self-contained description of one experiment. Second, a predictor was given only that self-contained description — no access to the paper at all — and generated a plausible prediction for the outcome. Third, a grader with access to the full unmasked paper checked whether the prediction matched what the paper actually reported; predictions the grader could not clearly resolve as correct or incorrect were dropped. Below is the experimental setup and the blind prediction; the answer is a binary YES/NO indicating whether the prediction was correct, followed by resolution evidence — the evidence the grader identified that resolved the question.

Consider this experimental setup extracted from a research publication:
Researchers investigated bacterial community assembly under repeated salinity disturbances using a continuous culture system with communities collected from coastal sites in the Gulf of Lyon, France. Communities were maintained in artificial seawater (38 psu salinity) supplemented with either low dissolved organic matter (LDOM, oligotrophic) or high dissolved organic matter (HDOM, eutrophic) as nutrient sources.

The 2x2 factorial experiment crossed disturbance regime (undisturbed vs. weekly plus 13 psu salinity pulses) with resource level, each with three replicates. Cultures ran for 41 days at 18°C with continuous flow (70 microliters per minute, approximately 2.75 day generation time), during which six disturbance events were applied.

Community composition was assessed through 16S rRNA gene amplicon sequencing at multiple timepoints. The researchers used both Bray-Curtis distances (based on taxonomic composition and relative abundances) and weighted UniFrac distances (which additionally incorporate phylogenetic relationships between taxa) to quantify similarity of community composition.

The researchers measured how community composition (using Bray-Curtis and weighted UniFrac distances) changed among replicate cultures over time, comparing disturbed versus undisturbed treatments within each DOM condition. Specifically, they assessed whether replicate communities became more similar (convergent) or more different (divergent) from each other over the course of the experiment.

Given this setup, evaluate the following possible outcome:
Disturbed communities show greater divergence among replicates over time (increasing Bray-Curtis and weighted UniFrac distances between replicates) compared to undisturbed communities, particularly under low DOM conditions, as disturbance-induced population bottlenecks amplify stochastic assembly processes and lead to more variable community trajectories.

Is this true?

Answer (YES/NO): NO